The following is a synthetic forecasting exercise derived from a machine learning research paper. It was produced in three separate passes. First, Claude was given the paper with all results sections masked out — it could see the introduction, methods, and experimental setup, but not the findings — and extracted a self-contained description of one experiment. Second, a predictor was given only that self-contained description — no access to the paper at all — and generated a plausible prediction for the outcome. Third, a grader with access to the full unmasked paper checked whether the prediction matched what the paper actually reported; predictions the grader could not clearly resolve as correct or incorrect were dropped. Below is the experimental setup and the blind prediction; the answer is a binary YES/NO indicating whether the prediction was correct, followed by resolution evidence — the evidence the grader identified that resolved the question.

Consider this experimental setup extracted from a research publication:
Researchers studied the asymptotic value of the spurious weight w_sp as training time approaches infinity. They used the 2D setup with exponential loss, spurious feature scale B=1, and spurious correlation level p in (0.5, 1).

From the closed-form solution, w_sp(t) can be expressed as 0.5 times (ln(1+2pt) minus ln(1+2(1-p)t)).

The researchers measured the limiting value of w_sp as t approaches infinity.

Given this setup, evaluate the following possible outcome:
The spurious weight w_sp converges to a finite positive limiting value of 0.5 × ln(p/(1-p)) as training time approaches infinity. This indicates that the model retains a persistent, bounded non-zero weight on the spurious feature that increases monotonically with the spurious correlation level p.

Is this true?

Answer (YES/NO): YES